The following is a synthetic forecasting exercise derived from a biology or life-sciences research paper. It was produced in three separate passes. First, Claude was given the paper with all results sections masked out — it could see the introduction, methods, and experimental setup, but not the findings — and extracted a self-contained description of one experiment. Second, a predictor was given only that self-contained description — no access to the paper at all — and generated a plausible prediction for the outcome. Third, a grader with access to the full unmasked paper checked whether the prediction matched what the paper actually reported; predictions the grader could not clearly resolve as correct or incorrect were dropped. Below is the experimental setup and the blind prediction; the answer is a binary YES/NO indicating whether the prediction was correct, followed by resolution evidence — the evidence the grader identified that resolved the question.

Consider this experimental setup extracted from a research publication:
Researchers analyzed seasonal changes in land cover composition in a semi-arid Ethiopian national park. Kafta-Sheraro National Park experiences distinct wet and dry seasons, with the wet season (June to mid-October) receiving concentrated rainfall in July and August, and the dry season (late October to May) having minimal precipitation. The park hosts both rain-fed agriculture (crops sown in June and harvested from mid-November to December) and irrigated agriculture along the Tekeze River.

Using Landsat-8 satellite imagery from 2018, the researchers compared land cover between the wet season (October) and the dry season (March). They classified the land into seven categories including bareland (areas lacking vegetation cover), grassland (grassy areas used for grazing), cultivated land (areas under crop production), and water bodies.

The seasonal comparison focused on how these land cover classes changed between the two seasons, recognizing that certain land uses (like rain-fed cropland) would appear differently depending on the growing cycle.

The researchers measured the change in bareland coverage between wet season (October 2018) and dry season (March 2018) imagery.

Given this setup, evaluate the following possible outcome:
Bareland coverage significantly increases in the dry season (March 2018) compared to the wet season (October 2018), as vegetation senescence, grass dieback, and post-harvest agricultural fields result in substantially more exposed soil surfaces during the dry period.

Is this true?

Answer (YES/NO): YES